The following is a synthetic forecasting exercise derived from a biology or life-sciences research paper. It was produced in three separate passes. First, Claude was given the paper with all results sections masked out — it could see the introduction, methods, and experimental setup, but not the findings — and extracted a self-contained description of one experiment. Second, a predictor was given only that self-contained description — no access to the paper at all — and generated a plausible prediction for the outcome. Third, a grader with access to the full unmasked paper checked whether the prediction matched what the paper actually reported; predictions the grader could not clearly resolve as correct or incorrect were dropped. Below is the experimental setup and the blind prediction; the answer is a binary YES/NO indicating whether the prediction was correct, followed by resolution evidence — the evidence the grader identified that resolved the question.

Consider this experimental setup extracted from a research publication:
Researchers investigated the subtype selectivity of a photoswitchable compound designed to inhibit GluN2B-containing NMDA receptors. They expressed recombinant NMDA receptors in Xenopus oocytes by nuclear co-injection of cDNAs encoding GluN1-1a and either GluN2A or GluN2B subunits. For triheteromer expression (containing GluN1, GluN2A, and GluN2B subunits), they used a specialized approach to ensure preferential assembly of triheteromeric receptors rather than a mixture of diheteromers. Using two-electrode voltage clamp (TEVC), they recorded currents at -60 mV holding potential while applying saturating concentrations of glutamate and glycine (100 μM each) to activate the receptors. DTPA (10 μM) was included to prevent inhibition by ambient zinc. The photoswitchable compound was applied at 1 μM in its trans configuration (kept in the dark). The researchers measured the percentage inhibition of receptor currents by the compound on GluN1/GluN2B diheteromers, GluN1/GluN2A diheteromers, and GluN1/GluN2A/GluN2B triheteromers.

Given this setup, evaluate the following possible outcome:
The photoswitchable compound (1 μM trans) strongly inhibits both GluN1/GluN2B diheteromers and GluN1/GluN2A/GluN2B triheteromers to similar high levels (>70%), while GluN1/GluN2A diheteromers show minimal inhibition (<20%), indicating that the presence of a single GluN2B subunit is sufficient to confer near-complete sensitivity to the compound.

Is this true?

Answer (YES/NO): NO